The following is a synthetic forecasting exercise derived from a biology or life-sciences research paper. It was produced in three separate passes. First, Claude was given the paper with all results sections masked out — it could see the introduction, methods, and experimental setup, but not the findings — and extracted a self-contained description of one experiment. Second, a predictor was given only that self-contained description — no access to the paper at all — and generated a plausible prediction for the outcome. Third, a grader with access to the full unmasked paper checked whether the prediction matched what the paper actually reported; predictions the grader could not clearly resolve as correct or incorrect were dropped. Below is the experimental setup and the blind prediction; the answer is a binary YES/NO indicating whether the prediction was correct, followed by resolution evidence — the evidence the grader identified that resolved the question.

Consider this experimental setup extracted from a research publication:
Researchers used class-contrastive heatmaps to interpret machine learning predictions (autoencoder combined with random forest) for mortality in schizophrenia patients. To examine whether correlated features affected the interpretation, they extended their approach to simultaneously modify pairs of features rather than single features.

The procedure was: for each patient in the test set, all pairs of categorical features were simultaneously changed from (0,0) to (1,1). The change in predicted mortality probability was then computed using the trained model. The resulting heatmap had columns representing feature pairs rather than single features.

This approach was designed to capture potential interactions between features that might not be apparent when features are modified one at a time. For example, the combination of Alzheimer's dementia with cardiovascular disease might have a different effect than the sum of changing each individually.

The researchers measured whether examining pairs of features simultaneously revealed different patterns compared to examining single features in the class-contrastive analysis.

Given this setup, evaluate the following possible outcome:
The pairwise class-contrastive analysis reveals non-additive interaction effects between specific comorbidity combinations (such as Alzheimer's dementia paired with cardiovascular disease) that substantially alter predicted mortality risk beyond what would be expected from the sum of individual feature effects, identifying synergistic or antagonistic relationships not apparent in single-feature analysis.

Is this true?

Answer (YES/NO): YES